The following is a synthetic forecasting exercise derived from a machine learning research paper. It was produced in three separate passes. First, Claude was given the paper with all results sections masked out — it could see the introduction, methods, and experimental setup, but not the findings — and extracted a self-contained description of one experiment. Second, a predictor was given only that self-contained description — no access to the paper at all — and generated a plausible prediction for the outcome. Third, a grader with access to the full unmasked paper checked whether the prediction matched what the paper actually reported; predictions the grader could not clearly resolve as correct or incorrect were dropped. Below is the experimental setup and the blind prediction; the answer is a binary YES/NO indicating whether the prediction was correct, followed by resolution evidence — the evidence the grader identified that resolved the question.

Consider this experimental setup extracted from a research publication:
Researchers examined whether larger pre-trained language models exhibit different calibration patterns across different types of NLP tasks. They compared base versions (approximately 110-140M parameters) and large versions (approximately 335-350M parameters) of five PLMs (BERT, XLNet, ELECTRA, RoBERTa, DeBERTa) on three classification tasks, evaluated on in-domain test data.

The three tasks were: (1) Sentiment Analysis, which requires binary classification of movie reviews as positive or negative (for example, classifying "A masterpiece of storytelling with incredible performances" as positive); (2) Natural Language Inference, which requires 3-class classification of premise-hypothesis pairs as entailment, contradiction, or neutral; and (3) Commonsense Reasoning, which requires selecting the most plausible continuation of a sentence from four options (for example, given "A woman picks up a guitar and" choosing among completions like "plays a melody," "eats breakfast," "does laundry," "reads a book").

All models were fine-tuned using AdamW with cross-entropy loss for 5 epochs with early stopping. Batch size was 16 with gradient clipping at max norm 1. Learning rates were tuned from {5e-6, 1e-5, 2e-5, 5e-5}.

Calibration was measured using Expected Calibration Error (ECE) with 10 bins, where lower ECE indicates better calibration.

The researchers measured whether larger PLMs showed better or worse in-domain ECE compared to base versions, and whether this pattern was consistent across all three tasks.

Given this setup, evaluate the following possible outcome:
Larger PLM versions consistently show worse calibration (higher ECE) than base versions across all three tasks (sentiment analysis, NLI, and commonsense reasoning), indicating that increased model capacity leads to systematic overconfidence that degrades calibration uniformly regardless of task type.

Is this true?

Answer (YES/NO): NO